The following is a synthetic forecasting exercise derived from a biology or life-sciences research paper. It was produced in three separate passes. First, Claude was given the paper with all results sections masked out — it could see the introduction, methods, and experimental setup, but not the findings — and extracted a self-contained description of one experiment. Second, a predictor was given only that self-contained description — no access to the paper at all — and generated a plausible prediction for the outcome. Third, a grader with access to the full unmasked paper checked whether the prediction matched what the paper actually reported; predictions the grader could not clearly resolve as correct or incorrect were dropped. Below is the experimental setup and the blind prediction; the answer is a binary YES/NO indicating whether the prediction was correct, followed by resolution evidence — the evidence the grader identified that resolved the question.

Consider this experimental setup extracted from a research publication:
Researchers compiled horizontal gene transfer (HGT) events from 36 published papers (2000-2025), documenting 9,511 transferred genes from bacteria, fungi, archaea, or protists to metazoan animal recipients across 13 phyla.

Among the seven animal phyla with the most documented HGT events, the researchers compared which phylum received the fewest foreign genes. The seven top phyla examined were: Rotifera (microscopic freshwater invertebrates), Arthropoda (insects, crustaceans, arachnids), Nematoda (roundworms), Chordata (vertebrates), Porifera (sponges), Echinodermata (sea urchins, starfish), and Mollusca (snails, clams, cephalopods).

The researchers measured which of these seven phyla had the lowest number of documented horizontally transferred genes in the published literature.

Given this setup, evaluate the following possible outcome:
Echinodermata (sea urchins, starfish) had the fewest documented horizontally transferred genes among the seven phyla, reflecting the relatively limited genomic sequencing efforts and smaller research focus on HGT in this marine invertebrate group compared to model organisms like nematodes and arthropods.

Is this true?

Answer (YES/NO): NO